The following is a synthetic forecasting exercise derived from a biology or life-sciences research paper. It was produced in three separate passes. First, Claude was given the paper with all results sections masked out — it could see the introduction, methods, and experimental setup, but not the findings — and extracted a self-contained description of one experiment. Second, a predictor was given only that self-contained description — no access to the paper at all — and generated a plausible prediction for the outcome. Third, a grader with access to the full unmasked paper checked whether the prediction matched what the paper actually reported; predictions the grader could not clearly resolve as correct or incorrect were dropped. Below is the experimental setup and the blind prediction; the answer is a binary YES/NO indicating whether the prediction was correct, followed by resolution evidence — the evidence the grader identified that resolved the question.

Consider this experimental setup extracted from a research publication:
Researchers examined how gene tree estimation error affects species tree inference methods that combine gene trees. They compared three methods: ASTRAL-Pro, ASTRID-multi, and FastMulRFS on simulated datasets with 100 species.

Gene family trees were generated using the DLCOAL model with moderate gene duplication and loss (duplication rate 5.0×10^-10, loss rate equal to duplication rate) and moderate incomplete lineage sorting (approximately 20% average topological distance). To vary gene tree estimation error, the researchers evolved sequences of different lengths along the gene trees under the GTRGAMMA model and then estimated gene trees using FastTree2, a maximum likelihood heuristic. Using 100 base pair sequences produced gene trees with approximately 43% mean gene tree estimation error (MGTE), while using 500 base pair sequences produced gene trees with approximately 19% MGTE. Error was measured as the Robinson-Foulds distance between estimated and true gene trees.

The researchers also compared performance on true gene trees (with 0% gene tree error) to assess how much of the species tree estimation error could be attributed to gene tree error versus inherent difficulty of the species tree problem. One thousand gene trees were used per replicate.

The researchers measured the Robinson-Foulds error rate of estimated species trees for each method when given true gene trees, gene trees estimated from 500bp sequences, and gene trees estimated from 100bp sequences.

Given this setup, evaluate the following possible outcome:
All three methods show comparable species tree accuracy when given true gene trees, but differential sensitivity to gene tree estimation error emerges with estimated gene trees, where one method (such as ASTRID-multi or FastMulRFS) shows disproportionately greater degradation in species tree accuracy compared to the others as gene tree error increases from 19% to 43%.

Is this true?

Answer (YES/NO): NO